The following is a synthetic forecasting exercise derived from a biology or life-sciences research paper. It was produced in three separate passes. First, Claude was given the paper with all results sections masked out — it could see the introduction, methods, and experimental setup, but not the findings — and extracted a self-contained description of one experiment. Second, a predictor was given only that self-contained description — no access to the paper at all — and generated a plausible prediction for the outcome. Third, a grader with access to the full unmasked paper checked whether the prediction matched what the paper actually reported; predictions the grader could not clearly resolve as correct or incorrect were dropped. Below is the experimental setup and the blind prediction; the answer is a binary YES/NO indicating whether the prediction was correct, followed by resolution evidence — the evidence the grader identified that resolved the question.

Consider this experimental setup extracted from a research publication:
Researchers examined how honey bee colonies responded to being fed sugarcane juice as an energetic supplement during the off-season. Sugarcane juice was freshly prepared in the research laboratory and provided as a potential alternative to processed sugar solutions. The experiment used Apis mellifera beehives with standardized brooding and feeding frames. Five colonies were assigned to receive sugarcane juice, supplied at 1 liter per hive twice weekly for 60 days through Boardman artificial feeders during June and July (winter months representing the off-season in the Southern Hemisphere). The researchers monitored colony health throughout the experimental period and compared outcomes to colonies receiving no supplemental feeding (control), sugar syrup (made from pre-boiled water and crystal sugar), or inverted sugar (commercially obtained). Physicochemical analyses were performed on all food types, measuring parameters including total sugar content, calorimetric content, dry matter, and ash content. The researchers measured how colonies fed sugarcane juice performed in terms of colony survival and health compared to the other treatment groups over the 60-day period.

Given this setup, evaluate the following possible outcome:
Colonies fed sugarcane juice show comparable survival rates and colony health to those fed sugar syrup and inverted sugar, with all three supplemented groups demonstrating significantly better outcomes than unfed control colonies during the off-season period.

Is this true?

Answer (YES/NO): NO